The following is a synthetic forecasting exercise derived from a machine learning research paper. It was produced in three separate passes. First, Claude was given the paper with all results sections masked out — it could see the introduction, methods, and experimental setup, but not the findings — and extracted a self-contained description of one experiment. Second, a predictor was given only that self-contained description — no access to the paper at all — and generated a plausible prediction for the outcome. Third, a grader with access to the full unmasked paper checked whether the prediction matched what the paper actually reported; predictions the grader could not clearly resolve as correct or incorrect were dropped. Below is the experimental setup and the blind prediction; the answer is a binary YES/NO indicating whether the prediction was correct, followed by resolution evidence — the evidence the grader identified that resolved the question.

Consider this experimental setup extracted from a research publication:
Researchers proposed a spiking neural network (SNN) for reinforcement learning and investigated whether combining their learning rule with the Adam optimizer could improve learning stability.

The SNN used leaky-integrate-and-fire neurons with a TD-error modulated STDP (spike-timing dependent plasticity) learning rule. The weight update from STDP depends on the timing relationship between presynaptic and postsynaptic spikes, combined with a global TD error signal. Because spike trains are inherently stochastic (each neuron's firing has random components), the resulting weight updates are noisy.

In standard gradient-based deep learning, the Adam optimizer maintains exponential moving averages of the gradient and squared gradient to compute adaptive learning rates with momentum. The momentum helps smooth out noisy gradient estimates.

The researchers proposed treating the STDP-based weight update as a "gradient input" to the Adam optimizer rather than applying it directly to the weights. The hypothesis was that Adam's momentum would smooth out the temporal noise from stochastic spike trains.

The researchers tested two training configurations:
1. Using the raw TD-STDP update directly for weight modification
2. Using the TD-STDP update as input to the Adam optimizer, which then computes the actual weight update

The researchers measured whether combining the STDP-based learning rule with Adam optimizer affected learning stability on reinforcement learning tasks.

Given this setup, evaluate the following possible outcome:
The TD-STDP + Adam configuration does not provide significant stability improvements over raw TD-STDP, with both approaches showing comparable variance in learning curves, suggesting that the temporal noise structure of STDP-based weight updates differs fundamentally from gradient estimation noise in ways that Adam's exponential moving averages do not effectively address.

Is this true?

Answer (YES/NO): NO